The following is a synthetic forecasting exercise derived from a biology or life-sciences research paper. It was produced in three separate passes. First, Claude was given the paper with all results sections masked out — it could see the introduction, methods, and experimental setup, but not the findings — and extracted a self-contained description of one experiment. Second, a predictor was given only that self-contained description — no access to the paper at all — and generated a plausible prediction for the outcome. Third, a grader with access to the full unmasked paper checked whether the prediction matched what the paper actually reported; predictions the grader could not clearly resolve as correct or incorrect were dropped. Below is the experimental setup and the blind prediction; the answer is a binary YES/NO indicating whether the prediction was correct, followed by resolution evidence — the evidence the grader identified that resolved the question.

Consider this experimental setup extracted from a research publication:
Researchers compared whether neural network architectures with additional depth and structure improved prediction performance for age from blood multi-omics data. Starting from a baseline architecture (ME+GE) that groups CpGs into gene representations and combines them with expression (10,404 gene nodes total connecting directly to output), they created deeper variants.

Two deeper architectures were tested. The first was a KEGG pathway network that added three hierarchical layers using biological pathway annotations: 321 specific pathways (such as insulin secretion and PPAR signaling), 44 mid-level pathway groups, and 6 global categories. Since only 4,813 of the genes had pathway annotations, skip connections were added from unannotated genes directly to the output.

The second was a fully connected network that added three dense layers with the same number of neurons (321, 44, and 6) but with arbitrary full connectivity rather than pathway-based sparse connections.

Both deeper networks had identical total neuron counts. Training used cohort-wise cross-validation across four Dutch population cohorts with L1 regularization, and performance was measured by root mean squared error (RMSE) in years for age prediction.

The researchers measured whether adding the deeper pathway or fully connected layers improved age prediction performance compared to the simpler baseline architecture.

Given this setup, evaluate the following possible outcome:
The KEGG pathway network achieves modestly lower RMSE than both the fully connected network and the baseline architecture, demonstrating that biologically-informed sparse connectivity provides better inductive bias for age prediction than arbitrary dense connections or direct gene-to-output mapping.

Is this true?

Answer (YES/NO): NO